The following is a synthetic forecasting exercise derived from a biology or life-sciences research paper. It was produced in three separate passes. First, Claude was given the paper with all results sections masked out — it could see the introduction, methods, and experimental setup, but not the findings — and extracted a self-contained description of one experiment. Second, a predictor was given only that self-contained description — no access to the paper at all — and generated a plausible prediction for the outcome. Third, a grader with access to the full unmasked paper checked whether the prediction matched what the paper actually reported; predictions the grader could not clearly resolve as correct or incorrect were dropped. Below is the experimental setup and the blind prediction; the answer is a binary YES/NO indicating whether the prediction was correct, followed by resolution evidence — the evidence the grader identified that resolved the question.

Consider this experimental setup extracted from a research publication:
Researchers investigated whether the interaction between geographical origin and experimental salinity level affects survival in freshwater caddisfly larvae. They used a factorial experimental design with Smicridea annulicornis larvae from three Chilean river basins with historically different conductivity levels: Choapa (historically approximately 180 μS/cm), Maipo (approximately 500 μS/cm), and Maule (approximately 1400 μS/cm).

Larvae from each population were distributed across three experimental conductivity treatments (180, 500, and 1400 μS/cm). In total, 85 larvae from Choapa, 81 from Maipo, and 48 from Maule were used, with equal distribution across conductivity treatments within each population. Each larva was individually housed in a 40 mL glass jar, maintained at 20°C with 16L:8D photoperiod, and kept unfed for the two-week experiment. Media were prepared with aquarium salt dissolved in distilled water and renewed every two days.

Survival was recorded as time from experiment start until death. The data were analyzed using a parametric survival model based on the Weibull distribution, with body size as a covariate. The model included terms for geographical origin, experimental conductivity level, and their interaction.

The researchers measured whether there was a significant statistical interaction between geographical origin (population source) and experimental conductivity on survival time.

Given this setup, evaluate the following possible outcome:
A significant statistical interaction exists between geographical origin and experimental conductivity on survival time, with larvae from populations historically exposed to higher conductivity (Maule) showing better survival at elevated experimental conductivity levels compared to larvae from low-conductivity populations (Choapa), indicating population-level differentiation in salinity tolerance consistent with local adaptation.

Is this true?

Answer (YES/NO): NO